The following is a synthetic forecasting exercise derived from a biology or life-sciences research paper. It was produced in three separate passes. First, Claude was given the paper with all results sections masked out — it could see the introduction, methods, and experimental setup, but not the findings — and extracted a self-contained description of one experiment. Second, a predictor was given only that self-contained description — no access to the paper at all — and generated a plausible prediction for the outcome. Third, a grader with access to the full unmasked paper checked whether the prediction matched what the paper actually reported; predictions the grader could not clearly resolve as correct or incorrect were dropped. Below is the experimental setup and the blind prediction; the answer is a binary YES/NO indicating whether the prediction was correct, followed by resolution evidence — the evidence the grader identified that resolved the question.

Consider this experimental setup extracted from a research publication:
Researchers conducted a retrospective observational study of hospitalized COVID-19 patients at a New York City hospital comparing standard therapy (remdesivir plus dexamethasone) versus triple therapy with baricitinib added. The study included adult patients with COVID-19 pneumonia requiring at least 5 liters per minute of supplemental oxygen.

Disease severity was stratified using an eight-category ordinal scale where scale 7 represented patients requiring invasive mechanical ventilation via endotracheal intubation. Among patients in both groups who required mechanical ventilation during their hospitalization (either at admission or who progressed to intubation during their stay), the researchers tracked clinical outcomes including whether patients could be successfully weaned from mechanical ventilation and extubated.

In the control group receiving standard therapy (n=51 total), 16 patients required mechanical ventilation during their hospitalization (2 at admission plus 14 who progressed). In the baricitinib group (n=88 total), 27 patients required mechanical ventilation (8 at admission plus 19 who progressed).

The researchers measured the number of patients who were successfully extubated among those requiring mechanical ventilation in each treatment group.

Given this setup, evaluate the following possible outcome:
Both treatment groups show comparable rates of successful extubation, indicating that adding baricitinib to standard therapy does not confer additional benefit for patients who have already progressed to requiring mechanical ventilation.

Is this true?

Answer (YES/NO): NO